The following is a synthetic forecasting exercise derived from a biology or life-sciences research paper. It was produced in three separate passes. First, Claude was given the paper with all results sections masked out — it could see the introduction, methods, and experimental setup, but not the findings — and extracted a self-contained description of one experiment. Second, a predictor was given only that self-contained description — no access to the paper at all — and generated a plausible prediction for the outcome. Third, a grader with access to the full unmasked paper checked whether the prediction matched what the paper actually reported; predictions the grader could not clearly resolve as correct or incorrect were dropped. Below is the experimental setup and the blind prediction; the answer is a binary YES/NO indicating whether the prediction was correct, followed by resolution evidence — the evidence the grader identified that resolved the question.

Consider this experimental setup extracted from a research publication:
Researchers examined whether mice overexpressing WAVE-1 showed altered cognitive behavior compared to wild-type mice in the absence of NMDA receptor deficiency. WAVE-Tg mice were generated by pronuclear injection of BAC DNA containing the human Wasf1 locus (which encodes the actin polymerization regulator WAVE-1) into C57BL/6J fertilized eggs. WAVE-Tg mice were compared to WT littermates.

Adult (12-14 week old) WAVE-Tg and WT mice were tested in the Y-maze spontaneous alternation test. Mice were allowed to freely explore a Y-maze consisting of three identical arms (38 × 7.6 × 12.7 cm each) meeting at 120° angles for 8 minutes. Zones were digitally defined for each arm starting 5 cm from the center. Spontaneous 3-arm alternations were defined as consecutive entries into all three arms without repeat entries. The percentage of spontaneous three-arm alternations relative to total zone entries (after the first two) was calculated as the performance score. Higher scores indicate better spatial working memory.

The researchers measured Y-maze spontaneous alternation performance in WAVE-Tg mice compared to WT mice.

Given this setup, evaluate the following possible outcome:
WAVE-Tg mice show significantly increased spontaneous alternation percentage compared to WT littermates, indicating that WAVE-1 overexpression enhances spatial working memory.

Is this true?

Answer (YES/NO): NO